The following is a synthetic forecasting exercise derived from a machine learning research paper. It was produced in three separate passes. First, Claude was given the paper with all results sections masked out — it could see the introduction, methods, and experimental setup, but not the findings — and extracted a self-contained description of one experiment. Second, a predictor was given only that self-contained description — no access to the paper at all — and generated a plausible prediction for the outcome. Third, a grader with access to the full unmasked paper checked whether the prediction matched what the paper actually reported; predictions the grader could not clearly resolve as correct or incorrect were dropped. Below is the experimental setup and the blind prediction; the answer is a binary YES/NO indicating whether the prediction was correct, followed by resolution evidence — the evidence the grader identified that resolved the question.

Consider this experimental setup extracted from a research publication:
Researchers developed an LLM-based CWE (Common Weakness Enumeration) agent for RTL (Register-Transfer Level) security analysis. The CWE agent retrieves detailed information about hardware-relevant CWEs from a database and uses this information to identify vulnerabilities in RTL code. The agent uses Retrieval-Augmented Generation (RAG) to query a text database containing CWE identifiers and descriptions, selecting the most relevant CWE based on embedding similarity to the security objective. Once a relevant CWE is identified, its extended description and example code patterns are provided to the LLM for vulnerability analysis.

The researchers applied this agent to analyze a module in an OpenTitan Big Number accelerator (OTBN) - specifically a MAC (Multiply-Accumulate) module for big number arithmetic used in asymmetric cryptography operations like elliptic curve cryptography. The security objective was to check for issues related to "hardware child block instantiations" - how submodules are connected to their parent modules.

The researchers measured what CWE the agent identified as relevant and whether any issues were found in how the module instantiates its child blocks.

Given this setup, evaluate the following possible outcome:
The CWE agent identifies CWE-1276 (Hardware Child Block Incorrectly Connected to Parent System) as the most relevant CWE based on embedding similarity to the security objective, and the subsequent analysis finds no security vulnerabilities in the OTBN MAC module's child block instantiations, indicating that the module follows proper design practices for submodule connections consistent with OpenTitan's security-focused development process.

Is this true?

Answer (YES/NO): NO